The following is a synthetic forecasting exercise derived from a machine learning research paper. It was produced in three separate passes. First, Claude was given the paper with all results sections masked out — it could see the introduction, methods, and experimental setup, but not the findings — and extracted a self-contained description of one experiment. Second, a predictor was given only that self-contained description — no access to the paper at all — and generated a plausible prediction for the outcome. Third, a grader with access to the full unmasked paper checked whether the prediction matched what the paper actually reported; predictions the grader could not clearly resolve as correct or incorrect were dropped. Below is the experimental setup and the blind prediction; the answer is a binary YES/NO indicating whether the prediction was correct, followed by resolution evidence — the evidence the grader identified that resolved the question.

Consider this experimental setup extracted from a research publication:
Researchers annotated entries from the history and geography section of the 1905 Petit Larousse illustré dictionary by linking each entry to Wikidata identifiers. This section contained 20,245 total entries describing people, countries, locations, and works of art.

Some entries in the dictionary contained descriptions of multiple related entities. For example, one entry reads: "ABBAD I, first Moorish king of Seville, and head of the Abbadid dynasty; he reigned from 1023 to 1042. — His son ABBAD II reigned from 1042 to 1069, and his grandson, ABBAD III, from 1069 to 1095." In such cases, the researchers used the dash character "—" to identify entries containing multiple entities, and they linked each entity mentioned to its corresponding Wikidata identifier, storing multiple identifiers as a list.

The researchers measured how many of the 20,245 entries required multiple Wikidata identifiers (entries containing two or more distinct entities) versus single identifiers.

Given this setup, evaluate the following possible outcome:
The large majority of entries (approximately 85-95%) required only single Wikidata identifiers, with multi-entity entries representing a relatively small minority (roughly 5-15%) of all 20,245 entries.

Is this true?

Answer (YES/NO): YES